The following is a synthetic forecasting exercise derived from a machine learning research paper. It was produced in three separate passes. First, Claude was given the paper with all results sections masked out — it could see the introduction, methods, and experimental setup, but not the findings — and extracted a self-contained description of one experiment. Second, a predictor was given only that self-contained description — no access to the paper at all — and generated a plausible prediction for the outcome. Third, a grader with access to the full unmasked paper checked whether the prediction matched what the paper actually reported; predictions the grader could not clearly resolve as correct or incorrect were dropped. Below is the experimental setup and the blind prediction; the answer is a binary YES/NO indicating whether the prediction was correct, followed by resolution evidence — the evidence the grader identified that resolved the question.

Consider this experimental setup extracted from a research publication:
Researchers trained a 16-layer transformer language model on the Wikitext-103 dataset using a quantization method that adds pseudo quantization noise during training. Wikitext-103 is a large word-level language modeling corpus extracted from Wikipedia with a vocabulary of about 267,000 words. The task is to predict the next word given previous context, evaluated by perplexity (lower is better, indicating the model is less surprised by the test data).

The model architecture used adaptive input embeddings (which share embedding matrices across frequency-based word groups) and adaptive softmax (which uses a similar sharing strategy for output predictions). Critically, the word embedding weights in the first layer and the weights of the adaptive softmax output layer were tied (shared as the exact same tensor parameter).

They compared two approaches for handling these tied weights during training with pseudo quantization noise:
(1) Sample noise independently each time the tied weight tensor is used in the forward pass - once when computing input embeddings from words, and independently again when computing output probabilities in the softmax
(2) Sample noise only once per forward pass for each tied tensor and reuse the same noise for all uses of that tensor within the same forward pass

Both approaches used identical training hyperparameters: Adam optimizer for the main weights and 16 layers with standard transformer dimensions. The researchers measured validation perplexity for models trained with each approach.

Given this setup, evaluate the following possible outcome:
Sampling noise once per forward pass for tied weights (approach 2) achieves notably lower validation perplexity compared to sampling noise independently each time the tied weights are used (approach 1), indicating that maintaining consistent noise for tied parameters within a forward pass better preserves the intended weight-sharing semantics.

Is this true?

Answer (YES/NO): YES